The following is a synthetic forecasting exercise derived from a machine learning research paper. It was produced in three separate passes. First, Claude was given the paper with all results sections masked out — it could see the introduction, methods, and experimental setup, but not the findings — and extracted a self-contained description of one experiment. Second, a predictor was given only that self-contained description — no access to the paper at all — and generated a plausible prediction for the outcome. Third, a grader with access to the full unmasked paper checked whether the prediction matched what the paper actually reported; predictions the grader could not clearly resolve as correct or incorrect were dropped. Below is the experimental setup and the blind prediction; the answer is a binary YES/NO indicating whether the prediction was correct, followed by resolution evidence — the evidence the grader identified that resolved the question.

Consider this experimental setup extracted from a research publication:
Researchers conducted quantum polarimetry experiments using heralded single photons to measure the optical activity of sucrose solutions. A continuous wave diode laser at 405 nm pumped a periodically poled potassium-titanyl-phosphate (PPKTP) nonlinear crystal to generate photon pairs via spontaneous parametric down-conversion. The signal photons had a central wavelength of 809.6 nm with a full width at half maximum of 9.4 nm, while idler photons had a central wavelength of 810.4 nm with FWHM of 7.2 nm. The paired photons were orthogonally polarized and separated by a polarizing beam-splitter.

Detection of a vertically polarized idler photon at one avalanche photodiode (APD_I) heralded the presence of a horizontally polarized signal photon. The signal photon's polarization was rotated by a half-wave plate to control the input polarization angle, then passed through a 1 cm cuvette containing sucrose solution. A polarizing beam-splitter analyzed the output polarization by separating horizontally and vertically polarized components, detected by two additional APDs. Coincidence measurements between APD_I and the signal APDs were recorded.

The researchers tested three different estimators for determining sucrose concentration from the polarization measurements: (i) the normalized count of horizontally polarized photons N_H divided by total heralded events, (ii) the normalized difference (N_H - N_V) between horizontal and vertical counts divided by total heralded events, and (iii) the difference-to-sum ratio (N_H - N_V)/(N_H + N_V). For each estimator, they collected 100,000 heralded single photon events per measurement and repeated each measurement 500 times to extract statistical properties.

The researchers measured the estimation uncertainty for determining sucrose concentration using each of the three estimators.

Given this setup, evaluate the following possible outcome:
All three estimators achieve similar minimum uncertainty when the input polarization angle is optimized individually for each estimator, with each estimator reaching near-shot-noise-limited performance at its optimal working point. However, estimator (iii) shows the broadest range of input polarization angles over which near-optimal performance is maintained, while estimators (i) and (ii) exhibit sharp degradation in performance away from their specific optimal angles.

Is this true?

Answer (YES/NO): YES